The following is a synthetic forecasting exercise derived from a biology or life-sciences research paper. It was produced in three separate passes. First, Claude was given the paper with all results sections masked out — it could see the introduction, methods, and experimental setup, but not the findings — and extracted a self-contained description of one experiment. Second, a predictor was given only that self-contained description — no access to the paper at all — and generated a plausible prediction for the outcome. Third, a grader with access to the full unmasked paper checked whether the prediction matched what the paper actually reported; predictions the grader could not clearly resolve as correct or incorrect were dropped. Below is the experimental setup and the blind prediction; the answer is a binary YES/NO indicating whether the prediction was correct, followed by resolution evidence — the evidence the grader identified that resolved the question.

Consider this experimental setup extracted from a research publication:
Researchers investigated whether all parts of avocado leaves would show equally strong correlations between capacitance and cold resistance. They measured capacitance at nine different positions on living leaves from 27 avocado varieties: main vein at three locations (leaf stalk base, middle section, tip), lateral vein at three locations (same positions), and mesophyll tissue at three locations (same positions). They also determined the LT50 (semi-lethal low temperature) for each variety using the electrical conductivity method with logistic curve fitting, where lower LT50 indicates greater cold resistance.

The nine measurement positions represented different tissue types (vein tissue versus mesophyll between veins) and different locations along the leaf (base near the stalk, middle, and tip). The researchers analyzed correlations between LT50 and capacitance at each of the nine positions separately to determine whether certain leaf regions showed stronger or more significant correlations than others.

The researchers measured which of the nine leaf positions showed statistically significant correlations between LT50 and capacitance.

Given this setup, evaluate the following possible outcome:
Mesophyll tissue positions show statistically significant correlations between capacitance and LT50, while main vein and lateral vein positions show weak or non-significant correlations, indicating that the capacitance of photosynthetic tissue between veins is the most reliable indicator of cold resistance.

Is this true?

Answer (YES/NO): NO